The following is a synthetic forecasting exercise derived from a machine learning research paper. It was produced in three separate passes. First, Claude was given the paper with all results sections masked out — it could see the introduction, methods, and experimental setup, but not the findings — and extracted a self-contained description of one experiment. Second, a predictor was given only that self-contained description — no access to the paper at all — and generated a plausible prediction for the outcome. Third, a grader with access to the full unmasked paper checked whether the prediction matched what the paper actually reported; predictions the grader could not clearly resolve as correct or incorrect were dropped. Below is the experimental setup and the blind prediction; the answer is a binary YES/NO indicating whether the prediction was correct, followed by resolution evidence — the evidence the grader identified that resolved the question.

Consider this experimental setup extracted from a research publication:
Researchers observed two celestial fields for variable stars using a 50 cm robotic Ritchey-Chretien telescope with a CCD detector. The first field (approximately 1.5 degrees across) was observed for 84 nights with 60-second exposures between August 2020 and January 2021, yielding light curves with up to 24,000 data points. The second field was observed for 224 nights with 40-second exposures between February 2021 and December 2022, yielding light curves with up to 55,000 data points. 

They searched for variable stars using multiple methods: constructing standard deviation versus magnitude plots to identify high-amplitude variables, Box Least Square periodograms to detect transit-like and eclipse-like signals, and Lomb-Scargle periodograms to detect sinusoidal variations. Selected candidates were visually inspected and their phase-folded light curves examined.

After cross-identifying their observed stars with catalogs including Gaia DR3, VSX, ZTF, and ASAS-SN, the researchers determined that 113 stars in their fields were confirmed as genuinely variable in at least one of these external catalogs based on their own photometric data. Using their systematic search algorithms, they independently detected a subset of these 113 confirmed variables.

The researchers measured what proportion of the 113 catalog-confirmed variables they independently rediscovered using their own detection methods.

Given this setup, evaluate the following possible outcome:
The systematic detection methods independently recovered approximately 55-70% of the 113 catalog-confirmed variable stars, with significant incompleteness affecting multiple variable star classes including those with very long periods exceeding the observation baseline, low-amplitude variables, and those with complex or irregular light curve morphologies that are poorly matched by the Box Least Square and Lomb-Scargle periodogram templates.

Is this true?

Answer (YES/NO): NO